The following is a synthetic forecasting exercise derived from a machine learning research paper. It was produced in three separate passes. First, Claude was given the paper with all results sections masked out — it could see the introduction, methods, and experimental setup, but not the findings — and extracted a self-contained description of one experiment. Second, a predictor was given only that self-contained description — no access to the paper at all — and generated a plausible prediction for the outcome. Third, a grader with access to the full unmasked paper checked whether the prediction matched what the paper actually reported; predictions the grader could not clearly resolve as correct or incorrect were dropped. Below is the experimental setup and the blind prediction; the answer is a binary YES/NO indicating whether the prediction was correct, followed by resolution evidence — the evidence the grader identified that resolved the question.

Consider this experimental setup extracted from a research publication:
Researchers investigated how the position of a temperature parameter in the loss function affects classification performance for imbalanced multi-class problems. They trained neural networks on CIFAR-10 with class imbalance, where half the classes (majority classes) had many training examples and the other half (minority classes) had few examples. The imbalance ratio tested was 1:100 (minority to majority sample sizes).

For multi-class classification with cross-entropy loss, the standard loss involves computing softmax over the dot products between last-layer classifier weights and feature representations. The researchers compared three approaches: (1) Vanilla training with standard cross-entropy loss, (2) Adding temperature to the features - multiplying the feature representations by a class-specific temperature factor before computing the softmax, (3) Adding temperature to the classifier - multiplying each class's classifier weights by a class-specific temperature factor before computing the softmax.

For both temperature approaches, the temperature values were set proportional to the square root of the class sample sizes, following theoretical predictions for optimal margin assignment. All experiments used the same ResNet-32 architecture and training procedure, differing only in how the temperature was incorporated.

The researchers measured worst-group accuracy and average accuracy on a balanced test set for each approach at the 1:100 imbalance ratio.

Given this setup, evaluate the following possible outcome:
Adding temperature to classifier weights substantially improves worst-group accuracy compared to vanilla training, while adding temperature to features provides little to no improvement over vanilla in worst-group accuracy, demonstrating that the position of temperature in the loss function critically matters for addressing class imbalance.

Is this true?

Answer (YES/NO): NO